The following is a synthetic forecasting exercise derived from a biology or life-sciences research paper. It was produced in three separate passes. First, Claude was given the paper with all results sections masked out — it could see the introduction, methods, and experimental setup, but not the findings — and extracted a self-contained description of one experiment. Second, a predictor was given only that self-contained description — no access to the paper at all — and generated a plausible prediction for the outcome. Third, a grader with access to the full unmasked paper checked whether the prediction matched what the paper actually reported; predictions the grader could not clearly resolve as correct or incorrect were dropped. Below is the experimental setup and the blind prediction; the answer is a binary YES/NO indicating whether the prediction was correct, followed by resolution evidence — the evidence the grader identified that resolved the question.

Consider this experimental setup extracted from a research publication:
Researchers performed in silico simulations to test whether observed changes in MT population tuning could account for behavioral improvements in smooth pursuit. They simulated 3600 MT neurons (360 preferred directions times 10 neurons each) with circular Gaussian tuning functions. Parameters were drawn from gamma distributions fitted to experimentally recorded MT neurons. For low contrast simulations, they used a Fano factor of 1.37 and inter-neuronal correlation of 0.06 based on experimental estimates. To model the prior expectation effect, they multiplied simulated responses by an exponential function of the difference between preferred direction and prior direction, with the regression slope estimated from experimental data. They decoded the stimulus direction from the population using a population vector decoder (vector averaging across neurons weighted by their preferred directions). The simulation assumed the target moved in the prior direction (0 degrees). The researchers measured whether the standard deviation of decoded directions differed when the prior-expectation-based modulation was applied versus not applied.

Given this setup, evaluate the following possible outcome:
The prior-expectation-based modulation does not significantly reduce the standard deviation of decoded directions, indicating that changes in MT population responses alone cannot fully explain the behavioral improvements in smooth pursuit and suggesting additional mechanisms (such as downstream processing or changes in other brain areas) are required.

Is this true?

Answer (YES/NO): NO